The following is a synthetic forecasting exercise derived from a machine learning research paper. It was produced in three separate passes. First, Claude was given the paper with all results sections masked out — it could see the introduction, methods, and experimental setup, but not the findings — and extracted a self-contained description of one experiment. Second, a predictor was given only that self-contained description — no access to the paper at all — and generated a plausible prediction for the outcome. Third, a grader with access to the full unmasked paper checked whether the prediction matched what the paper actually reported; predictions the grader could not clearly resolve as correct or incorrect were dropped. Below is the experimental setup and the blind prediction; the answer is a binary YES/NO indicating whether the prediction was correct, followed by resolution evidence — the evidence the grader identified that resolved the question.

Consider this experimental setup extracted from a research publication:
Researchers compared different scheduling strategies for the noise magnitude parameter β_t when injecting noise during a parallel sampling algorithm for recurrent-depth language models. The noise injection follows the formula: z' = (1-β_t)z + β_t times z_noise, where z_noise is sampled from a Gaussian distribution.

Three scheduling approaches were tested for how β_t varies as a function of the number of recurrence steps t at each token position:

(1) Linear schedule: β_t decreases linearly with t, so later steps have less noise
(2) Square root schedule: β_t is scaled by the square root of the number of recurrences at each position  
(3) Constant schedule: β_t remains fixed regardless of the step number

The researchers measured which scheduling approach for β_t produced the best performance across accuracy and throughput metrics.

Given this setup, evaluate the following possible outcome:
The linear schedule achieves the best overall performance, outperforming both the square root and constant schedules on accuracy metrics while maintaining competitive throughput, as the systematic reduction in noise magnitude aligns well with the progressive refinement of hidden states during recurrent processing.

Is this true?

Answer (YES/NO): YES